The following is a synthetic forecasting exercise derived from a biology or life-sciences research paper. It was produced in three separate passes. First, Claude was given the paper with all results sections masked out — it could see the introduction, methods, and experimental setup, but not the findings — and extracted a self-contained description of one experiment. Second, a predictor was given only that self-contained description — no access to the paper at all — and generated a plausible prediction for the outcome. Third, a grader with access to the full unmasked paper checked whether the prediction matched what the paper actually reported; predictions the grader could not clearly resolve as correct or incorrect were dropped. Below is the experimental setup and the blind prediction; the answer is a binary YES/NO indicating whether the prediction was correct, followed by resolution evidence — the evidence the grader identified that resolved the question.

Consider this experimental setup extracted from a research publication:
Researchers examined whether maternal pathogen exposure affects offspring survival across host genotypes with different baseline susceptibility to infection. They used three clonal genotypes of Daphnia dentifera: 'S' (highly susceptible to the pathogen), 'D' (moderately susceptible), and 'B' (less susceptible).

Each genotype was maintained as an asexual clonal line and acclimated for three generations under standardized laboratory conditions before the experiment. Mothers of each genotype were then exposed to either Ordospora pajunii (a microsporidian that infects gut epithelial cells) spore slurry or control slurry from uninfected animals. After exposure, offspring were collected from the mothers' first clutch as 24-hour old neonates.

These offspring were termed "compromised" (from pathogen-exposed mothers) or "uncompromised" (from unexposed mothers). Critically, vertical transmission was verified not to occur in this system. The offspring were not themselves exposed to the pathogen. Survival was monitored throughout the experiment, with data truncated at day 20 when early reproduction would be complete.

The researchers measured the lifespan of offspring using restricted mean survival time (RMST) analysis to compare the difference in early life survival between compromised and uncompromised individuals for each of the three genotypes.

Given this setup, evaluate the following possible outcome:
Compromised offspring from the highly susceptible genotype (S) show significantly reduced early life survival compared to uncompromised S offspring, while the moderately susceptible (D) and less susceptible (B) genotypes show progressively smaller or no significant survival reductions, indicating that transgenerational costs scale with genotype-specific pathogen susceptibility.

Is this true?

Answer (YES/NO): NO